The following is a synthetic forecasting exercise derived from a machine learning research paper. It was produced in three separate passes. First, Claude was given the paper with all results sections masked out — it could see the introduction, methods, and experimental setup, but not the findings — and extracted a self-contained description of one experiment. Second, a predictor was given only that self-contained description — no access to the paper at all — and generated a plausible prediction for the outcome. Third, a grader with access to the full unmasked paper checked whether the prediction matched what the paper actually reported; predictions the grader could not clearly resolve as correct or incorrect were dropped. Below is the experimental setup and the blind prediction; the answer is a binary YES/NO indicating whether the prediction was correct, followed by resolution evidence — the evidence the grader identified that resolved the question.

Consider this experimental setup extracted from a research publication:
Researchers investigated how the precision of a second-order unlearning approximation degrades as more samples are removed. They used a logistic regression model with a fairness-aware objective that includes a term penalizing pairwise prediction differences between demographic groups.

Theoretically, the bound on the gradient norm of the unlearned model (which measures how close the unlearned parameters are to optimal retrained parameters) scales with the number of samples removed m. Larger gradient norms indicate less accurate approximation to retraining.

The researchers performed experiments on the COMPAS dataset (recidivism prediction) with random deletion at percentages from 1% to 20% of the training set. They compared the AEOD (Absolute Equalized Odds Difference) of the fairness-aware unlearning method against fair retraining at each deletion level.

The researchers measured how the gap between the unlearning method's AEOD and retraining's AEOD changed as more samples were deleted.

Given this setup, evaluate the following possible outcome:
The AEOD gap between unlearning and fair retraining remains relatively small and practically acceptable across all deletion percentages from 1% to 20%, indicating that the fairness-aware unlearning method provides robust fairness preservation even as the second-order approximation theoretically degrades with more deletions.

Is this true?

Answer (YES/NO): YES